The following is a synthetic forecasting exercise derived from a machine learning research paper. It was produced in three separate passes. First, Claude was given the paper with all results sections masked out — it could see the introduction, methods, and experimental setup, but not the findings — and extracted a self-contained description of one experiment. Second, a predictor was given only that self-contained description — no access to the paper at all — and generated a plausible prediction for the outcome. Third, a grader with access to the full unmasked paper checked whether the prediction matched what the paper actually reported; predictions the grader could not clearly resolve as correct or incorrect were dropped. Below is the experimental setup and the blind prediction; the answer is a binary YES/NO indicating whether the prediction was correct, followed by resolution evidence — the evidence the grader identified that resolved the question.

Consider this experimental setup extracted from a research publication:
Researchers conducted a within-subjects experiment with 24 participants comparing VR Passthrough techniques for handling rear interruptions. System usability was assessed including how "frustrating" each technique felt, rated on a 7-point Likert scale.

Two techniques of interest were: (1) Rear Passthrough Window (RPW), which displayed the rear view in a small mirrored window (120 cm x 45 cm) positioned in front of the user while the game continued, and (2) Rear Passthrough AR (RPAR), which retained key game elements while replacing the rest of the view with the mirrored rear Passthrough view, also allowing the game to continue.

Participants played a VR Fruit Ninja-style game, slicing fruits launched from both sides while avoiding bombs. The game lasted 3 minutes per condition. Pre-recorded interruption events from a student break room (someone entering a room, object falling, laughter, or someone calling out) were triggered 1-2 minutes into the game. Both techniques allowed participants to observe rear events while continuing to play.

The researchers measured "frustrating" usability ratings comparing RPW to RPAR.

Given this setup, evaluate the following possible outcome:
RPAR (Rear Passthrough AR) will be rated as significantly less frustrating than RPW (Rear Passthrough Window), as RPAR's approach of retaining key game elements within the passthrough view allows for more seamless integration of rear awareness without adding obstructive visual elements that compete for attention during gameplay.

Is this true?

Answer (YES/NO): NO